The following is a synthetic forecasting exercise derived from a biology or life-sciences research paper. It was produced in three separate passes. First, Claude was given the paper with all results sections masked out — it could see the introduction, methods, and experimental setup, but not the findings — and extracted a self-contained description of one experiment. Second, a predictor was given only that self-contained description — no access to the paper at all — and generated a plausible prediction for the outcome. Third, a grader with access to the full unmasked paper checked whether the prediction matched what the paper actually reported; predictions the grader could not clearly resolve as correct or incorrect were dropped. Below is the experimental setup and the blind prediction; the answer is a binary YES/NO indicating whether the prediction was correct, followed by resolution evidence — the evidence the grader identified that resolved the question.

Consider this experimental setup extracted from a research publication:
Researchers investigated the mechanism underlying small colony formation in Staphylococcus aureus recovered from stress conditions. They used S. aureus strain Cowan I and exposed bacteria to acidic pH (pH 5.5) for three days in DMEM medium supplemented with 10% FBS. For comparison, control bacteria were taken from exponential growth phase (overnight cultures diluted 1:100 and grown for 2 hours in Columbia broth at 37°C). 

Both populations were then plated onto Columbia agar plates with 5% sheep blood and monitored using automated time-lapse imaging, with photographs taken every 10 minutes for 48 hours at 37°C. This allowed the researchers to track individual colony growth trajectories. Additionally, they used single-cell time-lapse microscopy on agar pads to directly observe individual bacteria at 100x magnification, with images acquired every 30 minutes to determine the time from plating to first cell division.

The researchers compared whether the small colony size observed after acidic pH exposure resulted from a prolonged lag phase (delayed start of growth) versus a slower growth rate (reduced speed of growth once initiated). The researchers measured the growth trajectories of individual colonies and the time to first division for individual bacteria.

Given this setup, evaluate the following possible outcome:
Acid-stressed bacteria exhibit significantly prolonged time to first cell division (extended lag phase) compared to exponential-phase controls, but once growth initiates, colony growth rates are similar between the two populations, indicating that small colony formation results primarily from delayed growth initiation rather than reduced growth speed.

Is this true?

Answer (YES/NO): YES